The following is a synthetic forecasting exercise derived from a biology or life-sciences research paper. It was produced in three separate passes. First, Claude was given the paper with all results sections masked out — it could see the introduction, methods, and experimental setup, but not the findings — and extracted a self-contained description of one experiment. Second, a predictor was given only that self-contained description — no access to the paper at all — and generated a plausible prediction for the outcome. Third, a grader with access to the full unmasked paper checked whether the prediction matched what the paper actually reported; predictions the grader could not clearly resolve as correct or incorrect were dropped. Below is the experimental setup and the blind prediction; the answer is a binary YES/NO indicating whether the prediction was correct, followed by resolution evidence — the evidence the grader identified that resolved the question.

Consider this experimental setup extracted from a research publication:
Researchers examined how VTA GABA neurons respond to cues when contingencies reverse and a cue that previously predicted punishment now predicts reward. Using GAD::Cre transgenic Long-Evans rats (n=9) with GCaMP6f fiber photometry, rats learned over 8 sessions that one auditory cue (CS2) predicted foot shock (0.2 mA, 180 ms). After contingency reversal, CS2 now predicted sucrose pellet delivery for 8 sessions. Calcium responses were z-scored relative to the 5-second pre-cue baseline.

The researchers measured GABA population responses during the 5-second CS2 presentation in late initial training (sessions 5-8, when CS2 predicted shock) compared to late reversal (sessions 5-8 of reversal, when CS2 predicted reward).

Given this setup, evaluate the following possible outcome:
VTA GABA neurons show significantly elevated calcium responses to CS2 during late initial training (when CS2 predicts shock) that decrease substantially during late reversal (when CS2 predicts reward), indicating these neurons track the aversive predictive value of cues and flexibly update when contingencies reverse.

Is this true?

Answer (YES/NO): NO